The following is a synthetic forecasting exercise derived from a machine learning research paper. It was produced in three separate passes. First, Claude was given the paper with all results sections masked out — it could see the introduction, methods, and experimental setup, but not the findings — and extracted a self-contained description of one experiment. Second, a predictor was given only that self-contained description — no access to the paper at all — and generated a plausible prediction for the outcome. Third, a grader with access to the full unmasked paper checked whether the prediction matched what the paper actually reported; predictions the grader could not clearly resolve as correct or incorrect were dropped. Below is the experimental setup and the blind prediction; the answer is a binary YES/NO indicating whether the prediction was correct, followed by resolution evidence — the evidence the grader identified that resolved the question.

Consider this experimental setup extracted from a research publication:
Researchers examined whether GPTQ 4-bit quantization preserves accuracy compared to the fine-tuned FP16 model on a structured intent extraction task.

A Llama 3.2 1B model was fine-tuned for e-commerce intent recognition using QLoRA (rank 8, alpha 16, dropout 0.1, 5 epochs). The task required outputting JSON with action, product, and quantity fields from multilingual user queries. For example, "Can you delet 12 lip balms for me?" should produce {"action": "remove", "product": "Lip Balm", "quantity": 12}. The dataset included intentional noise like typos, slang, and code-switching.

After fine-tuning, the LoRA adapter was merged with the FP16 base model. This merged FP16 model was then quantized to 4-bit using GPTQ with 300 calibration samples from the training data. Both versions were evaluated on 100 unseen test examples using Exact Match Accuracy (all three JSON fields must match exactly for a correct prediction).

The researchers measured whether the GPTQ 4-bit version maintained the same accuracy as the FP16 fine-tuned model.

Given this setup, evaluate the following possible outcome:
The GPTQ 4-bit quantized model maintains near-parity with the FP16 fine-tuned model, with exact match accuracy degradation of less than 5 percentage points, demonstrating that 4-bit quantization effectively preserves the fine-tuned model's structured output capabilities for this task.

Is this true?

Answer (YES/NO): YES